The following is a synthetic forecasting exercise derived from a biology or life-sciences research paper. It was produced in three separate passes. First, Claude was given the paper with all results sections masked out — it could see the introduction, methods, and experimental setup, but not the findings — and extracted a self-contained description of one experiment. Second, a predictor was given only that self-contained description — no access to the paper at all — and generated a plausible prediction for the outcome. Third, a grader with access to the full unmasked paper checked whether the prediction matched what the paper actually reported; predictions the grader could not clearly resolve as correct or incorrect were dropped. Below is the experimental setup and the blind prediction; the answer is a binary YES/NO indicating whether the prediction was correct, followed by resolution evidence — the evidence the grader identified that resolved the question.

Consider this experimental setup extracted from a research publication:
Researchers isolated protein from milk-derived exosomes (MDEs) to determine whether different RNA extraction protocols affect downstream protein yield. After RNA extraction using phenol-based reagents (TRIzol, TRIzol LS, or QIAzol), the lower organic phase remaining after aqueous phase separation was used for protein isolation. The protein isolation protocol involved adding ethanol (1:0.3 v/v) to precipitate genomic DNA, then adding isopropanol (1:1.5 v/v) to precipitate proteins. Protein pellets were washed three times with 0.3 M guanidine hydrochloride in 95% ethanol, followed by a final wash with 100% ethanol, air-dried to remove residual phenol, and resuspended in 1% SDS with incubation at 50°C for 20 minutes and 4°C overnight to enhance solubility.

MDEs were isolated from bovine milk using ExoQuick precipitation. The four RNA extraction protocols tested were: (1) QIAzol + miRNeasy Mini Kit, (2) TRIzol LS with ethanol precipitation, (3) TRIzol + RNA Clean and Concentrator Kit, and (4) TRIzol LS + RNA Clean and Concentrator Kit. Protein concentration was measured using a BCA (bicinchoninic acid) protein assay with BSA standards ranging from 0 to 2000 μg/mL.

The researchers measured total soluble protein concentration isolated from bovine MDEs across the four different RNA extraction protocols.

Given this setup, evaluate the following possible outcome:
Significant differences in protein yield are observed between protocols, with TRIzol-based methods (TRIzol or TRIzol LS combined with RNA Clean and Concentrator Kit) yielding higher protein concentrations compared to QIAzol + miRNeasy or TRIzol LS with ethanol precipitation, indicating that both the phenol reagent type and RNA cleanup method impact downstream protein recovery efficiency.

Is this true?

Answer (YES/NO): NO